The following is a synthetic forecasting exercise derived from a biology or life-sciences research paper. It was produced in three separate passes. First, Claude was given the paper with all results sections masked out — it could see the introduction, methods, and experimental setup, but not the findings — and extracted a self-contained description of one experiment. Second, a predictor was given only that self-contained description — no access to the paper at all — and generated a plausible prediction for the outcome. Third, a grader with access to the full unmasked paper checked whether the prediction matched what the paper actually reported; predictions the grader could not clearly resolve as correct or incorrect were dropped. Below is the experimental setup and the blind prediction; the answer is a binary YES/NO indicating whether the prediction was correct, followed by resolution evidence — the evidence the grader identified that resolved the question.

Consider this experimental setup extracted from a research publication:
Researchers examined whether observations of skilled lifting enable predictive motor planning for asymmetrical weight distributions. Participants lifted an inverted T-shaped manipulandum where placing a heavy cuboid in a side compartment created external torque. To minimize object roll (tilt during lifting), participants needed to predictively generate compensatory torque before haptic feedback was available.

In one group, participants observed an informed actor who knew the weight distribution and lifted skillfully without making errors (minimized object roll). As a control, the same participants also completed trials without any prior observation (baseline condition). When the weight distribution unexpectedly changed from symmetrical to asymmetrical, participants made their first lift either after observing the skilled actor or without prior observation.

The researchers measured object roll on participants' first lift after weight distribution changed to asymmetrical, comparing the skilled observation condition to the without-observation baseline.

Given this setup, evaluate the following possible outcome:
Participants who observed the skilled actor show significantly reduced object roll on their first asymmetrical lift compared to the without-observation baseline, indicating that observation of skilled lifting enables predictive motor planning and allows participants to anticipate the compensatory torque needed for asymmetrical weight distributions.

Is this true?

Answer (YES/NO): NO